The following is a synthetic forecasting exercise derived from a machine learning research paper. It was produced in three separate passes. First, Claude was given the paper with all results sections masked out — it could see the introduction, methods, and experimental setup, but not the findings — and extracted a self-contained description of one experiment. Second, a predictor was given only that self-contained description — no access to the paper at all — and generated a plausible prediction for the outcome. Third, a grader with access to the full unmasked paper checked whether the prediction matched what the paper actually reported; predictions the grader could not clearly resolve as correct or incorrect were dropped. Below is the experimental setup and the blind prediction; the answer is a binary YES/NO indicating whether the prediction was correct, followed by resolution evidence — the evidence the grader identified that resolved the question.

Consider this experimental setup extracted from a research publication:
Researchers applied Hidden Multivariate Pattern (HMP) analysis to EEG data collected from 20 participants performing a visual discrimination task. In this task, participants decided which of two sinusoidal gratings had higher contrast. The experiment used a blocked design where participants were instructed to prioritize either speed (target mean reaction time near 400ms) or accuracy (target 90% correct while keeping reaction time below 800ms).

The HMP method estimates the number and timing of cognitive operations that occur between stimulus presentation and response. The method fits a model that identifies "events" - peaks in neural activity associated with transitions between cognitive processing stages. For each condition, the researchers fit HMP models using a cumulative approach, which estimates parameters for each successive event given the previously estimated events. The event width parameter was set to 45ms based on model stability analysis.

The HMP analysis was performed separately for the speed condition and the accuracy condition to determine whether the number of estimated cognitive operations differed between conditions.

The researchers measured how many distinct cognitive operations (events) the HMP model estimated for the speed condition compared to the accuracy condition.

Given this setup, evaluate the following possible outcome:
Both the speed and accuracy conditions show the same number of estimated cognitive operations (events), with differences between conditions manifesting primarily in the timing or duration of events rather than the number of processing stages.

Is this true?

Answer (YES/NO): NO